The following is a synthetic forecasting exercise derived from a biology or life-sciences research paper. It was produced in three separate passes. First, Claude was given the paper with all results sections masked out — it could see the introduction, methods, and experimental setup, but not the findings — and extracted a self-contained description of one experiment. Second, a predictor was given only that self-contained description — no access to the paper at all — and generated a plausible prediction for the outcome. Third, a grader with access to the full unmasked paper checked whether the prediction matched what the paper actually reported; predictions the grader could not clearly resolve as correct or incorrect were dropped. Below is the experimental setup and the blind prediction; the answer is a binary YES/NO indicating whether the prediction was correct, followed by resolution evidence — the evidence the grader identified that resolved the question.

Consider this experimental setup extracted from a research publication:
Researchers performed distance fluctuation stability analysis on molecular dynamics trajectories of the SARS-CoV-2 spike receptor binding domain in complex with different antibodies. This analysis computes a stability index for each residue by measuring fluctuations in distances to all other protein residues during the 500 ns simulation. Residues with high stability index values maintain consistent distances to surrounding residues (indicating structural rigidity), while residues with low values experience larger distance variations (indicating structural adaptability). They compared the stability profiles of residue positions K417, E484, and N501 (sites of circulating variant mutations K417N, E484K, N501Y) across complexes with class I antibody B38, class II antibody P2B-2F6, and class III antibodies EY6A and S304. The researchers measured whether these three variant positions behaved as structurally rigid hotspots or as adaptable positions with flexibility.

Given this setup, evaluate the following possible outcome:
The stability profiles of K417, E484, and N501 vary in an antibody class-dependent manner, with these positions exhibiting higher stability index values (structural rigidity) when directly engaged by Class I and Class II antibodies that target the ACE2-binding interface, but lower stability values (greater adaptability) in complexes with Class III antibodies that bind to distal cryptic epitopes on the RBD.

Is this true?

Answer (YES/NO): NO